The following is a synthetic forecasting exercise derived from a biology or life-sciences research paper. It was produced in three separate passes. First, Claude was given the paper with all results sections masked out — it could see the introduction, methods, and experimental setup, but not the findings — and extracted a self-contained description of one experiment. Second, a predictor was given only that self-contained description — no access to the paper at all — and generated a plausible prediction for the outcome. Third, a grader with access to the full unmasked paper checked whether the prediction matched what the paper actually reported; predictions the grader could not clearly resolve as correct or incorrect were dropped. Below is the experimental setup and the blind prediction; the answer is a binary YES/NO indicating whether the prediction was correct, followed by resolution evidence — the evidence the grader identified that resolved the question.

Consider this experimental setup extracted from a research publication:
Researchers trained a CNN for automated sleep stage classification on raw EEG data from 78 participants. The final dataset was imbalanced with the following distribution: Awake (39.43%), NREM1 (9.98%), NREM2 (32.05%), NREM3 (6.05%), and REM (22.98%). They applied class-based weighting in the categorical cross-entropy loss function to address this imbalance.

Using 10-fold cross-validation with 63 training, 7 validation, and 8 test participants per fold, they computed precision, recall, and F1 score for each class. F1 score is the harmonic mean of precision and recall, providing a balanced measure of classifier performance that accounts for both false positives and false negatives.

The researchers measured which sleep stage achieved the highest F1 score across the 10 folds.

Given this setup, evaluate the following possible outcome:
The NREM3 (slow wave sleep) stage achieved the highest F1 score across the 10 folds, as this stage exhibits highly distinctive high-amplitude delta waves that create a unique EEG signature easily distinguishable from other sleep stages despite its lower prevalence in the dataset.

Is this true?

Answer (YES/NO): NO